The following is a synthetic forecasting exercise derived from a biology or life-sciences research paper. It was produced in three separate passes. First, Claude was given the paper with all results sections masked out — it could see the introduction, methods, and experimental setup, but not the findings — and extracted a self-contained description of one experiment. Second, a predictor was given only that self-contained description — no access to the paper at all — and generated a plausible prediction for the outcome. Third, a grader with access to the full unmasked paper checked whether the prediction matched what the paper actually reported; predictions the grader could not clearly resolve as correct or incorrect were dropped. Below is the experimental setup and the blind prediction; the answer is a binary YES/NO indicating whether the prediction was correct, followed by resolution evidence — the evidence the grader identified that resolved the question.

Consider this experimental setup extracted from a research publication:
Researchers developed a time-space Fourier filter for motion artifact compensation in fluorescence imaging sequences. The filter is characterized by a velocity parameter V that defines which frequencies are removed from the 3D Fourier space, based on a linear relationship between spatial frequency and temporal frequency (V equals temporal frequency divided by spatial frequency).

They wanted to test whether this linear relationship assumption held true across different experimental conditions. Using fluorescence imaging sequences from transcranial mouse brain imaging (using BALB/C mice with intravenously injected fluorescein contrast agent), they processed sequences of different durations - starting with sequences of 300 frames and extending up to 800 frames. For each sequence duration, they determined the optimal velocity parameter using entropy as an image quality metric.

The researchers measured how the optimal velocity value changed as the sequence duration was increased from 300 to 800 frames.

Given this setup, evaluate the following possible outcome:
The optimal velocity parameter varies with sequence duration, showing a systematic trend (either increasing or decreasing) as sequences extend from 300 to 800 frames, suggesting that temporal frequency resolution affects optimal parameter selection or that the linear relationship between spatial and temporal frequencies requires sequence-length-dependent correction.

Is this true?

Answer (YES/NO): YES